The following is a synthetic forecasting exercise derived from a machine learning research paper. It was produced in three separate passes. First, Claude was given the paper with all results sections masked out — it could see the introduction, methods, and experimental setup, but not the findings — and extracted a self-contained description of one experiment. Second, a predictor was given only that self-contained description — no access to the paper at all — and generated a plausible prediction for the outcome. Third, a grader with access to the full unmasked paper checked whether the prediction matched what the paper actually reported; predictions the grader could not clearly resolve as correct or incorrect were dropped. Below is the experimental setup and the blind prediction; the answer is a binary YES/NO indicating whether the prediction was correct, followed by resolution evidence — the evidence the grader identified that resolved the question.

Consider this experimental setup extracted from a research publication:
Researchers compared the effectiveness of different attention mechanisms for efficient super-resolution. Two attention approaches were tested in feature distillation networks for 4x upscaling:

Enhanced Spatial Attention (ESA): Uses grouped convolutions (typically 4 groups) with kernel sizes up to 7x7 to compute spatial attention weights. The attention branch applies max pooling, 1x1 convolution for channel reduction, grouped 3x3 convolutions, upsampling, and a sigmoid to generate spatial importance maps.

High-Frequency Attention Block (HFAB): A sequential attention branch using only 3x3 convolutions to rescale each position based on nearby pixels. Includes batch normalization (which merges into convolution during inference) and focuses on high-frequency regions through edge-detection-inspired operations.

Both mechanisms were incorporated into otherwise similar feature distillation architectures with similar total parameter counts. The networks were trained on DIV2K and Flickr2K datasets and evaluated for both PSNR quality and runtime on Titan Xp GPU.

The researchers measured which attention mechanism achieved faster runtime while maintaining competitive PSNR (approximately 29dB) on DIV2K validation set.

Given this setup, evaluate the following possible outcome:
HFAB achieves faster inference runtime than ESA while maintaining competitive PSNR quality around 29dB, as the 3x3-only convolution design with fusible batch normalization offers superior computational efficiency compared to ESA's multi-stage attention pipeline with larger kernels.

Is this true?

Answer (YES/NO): YES